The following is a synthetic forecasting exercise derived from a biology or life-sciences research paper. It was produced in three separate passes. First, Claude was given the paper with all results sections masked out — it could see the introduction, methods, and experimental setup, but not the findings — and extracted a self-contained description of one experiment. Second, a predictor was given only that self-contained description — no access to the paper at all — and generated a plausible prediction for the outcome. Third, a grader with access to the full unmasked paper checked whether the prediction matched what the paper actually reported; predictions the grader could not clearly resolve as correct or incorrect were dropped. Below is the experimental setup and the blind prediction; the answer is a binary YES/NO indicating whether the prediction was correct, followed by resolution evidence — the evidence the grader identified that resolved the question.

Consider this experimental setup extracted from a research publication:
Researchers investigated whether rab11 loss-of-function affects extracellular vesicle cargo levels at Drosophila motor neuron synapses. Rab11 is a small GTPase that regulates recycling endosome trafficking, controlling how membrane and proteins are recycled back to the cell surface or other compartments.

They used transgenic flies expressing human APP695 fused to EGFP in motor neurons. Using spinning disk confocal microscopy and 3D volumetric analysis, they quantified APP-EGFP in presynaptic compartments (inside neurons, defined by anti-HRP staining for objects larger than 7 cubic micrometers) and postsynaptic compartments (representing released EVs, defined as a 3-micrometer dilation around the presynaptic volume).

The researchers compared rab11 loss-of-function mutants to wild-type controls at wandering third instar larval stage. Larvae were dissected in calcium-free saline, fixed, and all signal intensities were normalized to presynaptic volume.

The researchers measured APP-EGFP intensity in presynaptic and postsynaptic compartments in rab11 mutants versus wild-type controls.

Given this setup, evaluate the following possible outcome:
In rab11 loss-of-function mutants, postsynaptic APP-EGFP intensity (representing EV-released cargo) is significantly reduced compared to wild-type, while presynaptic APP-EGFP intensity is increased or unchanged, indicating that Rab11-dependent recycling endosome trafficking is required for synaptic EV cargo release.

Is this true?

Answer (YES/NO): NO